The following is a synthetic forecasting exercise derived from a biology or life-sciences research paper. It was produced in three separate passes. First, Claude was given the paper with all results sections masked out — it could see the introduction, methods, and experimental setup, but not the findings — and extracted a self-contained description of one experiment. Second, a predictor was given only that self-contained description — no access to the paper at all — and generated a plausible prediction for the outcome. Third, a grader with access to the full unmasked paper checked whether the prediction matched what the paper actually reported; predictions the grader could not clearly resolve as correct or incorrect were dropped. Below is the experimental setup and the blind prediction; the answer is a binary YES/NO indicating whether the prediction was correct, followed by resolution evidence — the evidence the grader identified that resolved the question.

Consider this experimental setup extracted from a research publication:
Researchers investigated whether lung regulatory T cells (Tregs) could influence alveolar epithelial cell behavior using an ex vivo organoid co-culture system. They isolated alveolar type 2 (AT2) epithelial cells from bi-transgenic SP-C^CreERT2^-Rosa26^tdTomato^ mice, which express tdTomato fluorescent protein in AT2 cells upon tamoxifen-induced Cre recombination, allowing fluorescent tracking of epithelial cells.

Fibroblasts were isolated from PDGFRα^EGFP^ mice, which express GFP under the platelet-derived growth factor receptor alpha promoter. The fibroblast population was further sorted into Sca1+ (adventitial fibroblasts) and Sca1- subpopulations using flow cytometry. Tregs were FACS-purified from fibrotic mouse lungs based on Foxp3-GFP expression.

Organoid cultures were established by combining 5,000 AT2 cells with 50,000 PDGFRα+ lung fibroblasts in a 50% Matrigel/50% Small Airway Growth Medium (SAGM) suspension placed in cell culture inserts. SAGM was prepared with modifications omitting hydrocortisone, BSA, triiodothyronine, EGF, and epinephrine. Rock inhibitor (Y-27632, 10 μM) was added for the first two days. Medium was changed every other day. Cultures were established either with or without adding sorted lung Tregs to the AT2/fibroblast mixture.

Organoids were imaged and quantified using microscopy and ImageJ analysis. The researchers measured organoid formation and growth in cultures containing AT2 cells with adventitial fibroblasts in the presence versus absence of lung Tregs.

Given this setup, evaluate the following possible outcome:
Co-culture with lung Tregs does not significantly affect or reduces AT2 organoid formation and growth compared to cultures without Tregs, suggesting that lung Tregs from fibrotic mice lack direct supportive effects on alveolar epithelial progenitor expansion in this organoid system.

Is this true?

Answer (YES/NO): NO